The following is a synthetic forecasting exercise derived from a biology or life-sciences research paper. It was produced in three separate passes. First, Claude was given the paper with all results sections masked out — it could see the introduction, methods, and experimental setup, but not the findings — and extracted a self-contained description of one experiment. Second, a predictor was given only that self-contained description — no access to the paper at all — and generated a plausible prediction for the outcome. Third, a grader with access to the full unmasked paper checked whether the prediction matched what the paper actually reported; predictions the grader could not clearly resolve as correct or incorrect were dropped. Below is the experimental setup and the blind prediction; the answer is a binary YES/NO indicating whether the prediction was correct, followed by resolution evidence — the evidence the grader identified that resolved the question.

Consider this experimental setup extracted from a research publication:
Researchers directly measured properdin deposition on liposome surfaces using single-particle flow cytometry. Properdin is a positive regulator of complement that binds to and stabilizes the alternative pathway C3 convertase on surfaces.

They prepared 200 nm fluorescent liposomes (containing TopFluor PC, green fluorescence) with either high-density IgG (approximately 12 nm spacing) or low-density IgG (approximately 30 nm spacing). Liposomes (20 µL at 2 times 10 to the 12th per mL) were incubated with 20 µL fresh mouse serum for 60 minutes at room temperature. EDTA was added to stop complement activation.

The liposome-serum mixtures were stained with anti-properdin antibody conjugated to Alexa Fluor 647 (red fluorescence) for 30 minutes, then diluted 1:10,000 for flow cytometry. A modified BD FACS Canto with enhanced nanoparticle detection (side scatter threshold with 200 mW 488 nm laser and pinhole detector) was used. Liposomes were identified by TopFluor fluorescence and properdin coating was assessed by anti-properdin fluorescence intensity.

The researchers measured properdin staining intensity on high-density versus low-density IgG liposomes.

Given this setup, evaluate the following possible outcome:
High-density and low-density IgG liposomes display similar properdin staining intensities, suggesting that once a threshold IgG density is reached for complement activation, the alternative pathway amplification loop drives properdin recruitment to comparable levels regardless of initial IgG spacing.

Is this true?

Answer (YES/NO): NO